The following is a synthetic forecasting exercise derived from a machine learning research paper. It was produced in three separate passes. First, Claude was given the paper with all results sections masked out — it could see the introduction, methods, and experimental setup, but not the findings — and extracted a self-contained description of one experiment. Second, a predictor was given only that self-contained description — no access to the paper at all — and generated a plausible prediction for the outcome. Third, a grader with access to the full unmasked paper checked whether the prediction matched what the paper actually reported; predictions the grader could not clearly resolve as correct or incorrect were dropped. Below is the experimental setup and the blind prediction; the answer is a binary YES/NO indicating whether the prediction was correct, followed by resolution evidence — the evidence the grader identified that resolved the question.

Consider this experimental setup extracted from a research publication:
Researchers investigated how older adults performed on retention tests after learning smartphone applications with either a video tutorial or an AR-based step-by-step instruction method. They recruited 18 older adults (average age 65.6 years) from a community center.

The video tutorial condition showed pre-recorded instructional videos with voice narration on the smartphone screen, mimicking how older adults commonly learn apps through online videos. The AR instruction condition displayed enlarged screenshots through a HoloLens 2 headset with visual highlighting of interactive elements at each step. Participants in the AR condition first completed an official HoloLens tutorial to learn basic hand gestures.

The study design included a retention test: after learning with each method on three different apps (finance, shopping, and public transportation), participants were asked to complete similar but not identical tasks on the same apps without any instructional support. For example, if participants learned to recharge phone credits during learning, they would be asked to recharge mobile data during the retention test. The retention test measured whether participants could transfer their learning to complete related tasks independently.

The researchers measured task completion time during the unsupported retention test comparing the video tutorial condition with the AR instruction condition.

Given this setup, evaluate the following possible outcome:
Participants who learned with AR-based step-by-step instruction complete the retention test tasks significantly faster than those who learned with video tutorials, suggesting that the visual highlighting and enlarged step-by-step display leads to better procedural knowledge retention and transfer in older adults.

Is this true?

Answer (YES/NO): NO